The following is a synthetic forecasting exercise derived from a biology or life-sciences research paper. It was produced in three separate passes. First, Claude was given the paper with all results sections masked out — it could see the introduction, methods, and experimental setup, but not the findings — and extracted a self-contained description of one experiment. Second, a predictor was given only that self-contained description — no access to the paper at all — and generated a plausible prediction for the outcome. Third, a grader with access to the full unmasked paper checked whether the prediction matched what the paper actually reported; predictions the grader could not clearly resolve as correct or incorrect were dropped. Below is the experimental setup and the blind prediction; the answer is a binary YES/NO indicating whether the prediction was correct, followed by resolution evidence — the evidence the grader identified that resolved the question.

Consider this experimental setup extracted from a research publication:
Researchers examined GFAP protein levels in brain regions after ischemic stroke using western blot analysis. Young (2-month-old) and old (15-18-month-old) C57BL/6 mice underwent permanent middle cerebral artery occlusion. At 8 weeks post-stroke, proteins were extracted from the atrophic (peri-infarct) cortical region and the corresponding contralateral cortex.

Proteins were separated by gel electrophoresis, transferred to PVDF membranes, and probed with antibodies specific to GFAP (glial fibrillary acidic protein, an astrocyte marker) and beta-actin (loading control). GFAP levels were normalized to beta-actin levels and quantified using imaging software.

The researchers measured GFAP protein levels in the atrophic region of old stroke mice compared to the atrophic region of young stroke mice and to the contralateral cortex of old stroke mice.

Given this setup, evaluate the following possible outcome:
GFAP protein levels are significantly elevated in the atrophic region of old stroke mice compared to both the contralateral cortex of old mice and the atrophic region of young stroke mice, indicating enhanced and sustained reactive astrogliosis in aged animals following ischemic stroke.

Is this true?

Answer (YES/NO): YES